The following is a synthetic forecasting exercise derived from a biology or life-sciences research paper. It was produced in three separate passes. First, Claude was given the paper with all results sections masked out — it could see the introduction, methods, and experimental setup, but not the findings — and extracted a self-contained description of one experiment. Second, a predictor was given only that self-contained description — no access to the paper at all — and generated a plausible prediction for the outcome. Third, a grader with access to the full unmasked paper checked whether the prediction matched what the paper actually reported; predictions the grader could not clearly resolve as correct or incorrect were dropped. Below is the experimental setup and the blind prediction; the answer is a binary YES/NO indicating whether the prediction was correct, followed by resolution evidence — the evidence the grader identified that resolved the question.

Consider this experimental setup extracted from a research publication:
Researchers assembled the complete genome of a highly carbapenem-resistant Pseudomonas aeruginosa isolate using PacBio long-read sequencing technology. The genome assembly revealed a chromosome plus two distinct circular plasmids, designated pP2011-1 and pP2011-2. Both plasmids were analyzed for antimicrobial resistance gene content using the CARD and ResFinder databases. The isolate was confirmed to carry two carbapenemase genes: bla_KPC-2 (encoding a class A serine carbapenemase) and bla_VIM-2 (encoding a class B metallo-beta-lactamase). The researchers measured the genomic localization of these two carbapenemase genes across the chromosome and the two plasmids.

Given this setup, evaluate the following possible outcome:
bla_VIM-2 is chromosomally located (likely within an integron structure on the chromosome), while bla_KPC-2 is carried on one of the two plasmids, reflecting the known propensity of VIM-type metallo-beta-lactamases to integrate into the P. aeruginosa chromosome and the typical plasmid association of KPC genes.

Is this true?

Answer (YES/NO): NO